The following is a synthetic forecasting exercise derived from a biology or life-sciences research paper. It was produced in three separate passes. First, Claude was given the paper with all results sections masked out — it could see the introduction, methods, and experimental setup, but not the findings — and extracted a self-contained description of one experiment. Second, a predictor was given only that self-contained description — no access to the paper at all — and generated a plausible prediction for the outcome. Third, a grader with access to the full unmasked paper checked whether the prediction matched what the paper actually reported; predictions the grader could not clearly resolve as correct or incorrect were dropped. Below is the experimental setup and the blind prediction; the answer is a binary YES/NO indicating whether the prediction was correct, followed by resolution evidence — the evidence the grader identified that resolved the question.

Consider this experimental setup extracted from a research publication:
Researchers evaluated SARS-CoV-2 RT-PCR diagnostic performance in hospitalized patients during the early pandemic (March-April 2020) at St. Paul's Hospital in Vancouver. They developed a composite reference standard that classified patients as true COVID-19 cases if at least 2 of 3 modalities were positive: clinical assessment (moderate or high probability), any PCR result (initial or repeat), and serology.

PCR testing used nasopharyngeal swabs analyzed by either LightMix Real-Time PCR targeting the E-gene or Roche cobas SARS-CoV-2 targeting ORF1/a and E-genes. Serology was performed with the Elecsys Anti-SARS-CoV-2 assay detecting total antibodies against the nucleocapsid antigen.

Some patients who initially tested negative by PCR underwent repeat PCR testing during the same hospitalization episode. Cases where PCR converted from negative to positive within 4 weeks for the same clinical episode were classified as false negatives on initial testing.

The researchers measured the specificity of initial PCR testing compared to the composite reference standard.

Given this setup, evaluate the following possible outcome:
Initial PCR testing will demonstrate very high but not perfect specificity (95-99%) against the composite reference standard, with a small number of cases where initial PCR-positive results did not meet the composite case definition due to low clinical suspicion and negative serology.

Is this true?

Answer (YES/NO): NO